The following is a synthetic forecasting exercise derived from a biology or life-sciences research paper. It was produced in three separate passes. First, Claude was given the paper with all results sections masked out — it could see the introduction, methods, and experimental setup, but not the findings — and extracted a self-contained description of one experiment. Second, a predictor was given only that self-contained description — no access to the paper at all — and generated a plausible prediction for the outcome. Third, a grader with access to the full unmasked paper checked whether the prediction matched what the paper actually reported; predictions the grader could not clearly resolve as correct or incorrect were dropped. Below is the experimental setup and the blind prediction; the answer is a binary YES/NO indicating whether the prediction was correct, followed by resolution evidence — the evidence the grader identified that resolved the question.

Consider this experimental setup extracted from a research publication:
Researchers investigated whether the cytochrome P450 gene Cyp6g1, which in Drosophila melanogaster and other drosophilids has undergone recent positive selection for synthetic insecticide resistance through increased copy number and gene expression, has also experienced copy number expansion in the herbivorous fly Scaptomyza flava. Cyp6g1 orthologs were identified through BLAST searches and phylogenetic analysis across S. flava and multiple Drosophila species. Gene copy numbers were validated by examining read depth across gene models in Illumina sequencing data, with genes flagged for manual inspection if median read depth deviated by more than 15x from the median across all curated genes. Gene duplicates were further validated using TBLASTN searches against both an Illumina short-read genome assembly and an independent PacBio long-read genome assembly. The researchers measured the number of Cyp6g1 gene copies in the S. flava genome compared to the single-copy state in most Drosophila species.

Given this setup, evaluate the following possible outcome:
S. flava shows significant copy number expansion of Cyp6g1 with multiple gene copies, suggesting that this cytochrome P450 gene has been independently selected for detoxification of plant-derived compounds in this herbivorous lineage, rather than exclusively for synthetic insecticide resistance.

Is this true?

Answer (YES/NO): YES